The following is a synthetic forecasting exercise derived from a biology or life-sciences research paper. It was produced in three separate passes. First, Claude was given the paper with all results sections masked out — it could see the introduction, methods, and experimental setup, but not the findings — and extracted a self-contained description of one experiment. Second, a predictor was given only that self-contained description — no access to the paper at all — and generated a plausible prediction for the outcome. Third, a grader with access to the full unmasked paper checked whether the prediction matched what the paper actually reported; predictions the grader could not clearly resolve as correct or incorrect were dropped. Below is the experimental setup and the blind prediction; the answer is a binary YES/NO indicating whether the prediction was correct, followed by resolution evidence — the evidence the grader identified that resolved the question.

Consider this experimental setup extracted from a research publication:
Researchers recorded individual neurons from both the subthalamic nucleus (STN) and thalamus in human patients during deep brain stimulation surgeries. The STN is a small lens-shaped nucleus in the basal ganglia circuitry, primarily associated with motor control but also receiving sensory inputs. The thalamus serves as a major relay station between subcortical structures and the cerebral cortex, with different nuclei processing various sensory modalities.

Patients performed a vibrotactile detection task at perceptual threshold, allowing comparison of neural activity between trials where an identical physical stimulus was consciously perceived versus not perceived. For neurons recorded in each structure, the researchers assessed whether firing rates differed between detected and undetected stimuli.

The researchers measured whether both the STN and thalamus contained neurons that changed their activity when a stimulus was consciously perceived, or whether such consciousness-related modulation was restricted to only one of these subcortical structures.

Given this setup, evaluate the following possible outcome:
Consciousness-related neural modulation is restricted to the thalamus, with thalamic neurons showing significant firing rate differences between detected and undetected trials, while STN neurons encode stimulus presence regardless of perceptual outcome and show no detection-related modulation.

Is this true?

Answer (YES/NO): NO